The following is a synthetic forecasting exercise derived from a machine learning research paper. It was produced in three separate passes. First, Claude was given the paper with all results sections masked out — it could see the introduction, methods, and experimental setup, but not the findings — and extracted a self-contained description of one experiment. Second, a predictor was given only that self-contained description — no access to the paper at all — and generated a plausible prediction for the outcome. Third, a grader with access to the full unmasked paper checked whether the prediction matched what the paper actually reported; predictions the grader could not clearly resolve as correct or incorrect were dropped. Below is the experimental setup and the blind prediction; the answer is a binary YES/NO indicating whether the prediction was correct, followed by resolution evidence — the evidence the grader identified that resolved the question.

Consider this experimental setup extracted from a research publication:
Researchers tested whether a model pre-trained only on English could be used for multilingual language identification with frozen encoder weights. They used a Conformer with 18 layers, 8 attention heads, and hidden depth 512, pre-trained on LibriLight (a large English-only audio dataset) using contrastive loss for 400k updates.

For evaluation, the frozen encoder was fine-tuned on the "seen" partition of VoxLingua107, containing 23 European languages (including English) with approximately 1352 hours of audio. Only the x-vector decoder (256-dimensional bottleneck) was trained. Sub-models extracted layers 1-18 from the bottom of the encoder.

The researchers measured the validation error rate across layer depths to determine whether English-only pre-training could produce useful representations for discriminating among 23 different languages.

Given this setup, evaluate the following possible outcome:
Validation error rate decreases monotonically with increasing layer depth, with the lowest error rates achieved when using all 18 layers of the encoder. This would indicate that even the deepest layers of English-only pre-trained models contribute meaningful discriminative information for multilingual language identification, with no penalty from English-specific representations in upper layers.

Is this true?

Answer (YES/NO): NO